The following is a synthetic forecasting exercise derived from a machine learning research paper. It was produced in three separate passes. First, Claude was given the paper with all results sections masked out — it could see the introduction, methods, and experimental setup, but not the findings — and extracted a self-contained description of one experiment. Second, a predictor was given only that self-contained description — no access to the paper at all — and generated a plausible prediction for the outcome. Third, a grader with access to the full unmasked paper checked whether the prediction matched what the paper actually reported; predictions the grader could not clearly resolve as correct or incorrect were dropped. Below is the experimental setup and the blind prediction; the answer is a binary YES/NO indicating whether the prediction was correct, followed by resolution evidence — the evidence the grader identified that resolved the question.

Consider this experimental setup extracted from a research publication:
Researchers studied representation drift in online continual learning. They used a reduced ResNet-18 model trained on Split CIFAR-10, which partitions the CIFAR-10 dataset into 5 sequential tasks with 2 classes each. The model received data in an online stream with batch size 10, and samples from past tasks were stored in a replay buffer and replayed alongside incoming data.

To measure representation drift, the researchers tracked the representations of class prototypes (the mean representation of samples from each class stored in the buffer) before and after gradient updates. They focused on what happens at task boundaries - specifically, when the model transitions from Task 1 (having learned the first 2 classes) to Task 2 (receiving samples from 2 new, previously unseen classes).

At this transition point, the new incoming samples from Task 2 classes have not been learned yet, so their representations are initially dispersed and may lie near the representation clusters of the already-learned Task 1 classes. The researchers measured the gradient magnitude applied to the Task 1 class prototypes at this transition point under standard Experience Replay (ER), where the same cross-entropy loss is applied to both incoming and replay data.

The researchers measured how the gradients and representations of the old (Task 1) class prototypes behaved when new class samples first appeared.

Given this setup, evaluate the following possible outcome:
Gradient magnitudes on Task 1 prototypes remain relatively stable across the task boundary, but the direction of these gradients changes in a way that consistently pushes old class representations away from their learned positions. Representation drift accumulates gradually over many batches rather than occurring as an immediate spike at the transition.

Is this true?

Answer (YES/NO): NO